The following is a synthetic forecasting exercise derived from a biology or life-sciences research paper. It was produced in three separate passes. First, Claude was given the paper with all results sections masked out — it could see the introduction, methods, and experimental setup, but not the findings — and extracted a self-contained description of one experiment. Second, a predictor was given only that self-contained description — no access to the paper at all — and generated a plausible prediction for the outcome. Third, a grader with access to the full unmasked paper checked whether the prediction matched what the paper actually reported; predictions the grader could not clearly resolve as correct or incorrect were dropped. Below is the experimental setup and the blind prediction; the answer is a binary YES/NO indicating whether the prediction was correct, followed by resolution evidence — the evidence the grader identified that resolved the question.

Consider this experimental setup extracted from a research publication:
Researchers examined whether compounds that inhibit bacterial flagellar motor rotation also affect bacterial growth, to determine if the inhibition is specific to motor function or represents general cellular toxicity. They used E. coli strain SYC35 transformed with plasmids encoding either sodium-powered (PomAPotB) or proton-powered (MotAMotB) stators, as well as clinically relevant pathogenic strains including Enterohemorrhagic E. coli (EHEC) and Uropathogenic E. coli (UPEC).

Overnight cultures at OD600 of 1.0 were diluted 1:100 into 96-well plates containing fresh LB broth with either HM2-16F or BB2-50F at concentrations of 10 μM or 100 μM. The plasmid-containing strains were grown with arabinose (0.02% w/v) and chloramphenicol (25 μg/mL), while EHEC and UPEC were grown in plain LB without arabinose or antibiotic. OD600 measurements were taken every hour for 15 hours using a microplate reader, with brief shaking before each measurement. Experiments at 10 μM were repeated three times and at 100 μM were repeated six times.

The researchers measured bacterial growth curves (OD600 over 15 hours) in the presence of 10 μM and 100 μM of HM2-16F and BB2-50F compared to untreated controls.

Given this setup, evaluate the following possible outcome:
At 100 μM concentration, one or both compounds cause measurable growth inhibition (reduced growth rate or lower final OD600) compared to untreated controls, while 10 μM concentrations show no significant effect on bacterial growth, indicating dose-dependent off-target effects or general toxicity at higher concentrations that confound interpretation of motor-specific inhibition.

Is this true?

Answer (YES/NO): YES